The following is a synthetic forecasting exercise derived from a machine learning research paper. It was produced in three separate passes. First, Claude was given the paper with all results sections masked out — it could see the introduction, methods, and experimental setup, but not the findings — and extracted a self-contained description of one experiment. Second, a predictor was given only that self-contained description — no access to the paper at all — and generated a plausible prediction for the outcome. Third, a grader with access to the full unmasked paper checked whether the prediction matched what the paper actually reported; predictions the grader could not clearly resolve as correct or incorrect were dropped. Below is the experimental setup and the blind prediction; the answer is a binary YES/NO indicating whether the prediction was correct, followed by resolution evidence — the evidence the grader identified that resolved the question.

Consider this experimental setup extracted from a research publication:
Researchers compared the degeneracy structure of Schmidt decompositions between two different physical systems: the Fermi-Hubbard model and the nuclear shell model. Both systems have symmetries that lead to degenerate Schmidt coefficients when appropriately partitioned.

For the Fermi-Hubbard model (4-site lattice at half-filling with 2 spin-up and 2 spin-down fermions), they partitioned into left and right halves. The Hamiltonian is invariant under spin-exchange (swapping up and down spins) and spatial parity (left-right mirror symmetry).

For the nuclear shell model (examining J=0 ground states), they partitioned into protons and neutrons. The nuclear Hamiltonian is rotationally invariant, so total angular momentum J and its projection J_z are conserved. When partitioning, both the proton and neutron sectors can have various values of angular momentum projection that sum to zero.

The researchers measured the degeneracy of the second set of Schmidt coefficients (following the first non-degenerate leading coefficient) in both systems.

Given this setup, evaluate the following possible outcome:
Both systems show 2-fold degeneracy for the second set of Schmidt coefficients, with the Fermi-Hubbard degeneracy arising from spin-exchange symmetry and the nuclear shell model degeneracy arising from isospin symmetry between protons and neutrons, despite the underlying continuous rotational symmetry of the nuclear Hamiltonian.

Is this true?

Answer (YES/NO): NO